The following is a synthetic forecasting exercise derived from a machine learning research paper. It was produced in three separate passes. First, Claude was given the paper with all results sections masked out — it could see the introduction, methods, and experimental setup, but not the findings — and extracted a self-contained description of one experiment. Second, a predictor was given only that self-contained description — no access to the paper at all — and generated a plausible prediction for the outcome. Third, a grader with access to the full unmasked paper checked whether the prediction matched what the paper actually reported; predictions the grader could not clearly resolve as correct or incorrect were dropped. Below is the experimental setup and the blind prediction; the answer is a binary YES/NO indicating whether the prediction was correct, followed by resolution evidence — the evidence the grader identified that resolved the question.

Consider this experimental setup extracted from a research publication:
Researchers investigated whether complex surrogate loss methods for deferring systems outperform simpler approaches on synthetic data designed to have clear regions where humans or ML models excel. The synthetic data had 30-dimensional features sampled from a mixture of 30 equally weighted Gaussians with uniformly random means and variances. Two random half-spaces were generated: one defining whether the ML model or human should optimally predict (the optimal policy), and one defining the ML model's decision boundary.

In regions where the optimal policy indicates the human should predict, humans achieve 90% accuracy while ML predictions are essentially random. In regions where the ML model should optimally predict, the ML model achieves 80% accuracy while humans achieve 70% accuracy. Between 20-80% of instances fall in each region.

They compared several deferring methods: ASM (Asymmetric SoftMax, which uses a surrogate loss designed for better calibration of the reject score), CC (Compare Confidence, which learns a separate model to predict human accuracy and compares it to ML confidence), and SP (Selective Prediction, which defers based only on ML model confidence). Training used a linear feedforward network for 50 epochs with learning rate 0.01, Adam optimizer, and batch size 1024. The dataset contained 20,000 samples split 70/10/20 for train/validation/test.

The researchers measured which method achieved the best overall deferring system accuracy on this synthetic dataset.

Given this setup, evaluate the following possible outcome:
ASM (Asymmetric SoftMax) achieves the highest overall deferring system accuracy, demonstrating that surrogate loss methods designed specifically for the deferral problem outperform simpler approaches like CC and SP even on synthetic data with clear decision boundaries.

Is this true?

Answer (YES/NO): YES